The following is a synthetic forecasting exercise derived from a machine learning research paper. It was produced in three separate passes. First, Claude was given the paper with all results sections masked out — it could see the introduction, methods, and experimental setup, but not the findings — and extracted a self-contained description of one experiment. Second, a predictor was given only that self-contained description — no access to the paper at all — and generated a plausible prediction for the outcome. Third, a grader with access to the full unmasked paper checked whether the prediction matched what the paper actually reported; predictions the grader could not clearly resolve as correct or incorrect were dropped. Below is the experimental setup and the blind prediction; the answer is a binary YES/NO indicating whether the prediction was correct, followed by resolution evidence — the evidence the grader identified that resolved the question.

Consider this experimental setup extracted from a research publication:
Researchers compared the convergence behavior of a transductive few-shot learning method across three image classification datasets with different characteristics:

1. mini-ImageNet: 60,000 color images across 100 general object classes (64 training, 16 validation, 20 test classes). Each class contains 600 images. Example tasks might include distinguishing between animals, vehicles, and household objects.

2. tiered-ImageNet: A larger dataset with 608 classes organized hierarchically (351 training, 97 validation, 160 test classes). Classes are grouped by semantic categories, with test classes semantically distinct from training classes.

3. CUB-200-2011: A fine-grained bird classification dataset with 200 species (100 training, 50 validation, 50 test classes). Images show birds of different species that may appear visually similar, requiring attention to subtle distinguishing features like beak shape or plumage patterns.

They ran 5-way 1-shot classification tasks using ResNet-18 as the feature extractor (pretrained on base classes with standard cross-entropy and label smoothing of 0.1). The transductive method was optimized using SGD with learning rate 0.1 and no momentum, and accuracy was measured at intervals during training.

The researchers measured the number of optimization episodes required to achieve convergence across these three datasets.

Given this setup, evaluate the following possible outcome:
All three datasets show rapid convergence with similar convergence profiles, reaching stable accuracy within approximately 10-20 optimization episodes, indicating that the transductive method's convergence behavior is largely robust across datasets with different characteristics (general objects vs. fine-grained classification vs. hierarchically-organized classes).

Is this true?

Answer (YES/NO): NO